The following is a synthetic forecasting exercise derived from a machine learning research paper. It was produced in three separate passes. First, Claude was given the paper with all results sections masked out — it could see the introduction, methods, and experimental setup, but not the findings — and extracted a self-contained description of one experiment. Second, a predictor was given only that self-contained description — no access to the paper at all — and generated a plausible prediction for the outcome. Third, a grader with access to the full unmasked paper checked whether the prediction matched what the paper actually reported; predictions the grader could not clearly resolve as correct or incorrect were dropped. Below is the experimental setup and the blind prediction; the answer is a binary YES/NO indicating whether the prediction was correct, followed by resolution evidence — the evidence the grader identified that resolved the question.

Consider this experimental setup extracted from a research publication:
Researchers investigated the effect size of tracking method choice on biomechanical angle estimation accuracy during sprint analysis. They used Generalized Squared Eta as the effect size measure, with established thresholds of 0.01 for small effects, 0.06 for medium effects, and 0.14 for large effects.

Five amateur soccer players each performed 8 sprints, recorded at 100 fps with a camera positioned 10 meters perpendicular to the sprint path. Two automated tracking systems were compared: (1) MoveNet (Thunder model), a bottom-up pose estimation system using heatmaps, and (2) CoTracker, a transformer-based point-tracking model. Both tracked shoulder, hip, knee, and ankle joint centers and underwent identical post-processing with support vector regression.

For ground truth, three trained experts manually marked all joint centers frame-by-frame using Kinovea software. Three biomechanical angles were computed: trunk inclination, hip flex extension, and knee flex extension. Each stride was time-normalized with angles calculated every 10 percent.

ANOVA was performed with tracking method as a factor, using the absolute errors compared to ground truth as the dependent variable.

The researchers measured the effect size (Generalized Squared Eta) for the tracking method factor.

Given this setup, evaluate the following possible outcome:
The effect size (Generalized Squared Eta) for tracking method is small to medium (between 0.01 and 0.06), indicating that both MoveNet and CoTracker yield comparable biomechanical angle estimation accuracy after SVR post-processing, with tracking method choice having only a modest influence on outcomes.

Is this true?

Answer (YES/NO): NO